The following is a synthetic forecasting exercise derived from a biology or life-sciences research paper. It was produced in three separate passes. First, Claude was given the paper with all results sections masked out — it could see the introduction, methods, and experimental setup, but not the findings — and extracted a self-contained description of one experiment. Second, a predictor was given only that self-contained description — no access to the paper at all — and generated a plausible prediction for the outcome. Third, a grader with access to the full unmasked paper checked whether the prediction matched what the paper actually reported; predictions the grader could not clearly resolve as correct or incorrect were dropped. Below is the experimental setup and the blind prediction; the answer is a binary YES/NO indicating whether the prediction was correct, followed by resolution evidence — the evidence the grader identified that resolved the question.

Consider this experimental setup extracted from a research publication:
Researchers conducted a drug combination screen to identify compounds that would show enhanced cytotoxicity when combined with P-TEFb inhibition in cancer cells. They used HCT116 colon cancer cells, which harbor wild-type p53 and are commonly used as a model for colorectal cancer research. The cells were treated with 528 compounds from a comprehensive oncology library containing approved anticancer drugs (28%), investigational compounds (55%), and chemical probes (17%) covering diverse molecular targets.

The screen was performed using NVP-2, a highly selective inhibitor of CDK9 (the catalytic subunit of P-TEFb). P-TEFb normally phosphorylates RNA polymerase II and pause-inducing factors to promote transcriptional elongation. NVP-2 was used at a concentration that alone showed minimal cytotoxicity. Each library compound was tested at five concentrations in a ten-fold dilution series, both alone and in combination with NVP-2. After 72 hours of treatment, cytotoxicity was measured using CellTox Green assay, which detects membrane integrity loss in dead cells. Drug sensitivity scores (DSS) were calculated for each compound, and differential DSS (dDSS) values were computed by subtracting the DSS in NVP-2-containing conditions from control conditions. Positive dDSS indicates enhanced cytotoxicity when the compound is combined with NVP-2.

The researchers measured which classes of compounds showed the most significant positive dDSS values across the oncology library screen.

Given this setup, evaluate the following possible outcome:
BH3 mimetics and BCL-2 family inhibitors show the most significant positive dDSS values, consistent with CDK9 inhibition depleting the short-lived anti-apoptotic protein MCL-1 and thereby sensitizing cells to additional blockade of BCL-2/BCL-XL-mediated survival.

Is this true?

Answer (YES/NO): NO